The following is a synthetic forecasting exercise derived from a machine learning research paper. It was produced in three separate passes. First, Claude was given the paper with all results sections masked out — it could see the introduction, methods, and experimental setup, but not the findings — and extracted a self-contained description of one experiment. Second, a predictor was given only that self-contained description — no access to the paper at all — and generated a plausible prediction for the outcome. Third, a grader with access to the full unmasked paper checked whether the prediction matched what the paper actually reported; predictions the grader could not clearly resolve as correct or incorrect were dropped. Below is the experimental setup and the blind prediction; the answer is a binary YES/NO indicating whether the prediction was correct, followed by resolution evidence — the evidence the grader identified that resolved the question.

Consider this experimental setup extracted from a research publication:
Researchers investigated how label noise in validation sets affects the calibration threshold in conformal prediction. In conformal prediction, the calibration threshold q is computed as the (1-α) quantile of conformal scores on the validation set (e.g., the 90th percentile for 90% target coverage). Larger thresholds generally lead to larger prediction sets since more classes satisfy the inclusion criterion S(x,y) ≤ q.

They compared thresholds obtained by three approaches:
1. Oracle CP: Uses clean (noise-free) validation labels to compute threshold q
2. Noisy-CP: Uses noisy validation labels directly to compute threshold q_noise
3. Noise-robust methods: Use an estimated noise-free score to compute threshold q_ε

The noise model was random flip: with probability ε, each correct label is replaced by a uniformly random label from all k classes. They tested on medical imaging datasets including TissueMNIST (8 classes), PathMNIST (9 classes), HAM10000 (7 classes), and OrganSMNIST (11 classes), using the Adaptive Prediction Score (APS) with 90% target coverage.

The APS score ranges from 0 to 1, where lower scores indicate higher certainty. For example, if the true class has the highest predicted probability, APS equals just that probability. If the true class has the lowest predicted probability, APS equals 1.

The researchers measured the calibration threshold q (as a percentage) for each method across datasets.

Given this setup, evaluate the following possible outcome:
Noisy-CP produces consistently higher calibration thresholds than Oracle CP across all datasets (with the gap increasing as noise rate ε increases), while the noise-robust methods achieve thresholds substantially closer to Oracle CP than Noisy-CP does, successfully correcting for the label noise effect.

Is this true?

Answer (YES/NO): YES